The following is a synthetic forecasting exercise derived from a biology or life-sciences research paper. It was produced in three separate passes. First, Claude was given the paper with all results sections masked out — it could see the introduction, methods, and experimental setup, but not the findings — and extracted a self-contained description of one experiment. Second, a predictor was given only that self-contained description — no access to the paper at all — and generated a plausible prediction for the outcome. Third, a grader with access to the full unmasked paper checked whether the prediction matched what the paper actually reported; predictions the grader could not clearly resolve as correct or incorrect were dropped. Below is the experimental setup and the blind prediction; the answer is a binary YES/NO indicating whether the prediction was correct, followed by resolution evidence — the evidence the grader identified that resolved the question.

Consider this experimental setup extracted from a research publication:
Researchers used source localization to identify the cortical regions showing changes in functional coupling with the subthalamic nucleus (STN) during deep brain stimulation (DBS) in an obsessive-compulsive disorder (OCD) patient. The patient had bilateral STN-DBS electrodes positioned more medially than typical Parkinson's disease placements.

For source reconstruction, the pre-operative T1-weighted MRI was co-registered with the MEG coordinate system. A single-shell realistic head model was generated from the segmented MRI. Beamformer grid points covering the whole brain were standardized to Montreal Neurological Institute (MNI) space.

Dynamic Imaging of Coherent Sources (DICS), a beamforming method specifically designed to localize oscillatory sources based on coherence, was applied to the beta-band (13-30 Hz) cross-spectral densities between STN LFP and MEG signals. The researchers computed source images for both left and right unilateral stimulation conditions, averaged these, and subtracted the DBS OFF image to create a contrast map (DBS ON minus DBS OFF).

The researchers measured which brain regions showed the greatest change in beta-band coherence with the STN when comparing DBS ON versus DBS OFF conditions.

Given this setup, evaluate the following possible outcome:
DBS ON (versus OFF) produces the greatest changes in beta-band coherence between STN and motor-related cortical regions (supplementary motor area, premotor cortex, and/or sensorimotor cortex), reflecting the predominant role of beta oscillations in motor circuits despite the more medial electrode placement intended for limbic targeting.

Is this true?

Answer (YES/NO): YES